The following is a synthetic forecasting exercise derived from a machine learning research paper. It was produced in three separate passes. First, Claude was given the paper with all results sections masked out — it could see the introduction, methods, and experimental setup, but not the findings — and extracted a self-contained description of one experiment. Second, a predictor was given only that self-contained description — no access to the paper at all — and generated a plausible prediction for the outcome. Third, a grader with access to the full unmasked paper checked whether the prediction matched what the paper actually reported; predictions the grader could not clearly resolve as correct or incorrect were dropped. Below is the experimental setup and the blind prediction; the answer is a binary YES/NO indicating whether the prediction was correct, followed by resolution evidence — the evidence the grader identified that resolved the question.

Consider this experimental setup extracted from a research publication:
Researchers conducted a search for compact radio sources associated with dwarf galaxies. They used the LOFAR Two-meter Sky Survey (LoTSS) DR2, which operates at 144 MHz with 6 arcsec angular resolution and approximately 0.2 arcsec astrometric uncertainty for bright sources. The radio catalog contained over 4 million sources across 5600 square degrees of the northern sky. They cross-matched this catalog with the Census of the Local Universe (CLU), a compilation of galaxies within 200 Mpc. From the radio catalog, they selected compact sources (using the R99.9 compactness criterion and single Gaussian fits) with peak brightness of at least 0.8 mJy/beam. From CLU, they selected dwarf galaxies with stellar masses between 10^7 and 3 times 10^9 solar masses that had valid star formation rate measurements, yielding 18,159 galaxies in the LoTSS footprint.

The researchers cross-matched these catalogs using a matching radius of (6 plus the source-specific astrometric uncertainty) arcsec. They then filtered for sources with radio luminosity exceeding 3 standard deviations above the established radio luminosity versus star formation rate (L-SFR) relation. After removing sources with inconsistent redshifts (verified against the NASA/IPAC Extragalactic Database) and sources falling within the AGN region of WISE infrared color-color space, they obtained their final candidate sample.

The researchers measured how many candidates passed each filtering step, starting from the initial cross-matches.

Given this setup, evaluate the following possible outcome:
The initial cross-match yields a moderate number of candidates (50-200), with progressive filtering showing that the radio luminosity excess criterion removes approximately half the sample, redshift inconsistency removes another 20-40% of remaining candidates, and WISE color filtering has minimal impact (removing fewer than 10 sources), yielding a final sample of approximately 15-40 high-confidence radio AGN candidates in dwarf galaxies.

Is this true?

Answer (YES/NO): NO